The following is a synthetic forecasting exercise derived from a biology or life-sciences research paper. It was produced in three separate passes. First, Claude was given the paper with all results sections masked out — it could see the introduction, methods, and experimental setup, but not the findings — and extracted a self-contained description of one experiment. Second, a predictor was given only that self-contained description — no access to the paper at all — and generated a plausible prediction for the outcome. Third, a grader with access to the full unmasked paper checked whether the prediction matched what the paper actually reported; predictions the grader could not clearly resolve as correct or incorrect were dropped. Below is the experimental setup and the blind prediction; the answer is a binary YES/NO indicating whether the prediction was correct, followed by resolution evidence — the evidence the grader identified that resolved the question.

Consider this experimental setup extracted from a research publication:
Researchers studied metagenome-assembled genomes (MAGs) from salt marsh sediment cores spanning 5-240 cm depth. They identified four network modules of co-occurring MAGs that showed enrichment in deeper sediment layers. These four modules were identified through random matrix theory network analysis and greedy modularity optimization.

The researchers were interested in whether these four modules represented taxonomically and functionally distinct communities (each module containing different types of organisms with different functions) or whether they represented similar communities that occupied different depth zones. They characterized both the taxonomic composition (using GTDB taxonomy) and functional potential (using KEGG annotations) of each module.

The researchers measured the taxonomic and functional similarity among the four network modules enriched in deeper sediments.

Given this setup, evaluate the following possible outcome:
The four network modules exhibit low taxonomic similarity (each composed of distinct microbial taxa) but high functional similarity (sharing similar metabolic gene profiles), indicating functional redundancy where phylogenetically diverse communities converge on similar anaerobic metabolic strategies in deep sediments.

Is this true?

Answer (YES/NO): NO